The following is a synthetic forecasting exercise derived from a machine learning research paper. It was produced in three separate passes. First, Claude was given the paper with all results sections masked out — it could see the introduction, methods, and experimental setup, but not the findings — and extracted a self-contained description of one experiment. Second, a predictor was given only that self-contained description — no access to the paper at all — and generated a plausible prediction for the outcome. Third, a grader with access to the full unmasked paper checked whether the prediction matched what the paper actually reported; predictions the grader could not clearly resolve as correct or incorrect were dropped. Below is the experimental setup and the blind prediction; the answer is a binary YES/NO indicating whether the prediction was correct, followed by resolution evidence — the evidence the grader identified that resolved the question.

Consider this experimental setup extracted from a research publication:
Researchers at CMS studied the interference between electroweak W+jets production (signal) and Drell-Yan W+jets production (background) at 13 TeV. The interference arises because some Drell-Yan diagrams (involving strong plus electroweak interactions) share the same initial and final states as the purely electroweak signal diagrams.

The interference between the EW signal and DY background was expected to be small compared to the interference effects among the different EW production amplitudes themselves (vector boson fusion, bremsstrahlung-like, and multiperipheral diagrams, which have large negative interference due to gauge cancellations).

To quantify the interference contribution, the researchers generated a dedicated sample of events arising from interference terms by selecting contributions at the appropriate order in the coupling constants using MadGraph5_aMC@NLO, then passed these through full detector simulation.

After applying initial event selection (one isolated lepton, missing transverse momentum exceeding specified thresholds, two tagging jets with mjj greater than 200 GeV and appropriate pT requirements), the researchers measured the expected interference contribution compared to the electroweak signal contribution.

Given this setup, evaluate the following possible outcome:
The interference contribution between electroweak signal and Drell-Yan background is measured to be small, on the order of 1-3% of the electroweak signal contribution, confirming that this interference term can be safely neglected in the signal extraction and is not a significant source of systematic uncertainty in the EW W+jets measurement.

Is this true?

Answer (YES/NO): NO